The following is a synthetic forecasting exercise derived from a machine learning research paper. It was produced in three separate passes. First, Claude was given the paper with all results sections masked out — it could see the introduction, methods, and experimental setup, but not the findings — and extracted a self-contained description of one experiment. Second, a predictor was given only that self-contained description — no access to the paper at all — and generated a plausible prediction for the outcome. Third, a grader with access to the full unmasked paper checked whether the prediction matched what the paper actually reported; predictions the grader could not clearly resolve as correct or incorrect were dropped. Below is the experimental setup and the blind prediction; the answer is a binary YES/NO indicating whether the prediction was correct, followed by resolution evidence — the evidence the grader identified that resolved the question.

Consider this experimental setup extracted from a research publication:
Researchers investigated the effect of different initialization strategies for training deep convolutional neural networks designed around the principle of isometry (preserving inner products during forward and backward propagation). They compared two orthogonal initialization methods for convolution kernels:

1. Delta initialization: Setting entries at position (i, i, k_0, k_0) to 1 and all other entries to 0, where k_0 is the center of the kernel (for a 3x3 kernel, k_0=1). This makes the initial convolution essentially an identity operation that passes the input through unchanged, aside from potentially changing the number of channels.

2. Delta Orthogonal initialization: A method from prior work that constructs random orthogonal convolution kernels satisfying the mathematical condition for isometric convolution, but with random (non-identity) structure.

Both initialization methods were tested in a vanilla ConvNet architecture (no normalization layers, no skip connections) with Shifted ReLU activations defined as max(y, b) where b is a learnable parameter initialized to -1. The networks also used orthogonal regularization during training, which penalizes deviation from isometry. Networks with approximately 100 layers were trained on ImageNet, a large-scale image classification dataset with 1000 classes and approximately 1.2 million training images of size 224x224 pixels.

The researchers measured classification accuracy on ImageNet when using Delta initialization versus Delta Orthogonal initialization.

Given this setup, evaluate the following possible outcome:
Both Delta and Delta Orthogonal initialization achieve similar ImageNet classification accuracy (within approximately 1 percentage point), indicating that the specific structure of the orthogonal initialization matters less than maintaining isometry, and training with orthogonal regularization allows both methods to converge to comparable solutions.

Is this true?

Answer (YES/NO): NO